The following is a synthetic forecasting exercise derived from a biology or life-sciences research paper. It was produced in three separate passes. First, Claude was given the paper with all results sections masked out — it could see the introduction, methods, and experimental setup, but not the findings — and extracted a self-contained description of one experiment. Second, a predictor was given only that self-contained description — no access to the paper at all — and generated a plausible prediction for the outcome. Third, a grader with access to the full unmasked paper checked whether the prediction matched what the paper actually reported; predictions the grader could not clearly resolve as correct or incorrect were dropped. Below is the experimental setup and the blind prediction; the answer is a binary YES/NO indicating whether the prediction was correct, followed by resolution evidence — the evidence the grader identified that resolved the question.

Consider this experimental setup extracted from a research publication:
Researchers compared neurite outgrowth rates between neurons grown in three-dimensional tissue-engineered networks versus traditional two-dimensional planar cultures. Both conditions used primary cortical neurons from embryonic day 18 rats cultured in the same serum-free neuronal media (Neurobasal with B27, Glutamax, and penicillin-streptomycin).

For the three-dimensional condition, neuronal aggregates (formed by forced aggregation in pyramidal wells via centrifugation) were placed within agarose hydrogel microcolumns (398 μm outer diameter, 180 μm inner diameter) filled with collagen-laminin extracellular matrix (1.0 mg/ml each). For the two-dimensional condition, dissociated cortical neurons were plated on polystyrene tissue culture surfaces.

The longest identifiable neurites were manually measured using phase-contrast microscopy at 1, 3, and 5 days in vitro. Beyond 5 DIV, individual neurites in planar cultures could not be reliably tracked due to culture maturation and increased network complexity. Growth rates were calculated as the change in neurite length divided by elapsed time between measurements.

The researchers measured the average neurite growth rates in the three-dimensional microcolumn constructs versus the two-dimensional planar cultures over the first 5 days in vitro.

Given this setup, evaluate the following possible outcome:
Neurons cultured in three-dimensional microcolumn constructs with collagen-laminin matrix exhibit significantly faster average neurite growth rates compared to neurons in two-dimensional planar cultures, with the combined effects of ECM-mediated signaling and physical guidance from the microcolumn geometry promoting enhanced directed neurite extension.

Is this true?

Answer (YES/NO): YES